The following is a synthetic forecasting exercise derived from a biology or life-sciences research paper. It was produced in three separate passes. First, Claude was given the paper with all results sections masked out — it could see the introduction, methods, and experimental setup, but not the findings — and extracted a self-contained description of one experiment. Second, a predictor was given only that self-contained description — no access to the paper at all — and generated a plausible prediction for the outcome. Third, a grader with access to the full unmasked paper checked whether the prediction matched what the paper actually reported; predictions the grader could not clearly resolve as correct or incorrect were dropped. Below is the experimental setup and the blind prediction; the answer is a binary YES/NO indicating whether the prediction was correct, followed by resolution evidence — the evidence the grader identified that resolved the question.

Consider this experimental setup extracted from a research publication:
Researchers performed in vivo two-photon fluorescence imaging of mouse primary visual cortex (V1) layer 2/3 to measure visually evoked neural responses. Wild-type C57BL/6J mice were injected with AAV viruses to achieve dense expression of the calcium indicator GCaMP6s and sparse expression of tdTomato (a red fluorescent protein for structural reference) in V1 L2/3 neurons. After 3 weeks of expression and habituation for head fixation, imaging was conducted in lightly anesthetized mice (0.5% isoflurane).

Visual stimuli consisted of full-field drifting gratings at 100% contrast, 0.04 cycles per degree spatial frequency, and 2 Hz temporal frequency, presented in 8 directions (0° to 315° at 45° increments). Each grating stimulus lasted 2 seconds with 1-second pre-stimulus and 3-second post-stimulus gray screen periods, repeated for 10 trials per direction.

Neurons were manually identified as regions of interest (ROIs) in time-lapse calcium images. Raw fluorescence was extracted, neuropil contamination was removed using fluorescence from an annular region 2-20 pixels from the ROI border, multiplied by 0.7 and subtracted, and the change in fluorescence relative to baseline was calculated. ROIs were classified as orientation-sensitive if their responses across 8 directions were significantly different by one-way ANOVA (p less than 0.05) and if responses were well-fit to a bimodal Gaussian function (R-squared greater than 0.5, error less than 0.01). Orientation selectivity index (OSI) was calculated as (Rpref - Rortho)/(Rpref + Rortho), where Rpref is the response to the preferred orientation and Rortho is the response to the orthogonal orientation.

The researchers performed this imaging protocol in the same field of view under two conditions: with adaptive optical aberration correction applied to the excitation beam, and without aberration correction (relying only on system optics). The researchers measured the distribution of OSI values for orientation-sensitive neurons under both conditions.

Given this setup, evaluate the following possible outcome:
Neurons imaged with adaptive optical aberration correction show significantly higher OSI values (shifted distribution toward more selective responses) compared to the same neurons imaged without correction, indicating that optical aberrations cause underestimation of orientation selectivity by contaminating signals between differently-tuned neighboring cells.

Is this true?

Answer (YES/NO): YES